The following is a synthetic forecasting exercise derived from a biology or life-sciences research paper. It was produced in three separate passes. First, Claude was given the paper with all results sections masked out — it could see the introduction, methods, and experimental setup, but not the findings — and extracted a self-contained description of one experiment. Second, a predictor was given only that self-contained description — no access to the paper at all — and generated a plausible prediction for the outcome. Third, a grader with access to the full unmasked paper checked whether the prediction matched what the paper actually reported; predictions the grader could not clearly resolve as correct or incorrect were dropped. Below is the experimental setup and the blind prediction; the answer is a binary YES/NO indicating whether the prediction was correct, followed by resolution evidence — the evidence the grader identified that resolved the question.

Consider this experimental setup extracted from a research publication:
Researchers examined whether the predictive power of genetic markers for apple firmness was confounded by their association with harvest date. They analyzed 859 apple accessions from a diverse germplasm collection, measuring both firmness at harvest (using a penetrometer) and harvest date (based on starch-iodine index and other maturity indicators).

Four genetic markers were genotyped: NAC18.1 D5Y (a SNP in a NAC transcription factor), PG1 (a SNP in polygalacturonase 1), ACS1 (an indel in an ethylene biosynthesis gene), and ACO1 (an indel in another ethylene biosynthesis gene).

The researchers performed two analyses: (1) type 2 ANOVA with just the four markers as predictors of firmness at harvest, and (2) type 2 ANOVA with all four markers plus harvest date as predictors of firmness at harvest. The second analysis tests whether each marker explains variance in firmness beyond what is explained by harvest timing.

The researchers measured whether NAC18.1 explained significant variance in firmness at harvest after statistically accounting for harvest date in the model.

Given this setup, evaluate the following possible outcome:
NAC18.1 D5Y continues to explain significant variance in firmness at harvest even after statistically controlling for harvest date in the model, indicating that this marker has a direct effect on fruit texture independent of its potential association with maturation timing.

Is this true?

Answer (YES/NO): YES